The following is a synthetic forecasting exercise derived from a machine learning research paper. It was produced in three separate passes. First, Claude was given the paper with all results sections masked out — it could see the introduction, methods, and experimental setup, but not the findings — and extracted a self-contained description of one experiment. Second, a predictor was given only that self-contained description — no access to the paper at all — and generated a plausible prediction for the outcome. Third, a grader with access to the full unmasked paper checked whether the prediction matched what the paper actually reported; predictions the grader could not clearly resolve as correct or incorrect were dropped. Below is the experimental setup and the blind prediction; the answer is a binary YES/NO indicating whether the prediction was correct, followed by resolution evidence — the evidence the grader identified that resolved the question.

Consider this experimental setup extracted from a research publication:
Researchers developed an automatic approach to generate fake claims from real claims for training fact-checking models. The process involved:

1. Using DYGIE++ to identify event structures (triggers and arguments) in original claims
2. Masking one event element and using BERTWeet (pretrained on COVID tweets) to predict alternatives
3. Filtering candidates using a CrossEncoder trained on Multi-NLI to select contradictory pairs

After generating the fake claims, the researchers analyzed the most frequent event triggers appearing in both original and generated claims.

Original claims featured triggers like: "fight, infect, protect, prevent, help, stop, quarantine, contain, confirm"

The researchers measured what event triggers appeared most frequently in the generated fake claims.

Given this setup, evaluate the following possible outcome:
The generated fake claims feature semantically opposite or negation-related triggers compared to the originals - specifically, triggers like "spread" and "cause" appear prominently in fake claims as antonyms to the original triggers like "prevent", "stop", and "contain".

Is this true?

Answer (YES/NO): NO